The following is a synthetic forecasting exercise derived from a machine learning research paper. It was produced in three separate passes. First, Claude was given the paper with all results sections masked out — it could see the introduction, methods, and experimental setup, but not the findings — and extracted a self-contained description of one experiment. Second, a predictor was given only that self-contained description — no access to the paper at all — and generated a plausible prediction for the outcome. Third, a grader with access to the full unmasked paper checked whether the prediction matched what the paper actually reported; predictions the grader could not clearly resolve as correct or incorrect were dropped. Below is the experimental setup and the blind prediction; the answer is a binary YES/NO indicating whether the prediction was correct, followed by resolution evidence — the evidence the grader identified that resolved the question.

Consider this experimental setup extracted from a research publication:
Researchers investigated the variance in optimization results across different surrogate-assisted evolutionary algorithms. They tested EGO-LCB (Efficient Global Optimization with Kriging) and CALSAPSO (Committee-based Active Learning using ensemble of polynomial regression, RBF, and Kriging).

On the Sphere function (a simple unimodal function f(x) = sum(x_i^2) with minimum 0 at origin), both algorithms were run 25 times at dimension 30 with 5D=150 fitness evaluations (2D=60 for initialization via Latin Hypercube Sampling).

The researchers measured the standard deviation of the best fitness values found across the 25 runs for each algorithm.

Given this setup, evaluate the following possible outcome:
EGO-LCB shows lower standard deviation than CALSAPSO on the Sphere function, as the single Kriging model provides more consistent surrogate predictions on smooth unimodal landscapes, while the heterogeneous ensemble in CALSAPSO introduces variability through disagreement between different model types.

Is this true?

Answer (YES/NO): NO